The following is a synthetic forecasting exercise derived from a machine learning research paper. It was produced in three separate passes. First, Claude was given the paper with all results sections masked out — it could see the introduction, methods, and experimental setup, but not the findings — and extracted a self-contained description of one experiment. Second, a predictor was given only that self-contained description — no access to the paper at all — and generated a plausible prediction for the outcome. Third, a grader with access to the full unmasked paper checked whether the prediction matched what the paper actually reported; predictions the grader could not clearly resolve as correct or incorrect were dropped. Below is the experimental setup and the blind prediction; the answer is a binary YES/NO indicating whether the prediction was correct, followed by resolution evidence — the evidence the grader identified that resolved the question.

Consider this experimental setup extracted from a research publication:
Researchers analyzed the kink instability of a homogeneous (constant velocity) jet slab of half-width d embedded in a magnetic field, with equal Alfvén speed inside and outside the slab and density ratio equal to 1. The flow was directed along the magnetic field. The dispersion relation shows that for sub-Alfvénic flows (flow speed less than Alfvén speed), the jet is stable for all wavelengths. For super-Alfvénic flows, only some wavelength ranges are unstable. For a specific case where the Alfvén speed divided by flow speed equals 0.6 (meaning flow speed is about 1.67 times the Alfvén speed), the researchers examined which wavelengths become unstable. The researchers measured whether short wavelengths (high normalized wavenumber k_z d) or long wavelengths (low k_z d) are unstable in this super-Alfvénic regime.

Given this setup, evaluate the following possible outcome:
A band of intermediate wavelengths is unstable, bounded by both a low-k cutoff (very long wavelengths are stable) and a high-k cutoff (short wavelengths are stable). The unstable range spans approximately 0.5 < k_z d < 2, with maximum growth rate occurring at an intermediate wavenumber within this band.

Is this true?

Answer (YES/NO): NO